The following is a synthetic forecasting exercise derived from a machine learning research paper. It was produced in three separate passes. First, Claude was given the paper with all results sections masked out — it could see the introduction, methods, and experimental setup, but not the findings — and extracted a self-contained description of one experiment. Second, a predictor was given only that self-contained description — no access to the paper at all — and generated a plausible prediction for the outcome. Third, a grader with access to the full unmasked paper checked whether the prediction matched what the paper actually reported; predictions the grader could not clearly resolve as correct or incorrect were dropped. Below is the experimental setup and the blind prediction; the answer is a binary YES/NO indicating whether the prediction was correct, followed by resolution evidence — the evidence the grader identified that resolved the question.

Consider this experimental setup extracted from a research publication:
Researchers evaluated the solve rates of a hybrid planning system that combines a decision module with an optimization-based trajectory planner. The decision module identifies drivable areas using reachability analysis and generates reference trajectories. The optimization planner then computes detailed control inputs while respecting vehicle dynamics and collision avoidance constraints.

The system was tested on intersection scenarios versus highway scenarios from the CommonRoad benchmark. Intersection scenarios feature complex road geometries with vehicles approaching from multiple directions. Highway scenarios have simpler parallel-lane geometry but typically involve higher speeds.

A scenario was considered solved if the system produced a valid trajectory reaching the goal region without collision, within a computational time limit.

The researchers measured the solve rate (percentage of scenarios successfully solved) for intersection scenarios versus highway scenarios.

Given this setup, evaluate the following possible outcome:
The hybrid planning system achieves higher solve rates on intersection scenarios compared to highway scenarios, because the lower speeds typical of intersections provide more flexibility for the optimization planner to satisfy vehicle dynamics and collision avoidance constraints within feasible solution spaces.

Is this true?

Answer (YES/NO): YES